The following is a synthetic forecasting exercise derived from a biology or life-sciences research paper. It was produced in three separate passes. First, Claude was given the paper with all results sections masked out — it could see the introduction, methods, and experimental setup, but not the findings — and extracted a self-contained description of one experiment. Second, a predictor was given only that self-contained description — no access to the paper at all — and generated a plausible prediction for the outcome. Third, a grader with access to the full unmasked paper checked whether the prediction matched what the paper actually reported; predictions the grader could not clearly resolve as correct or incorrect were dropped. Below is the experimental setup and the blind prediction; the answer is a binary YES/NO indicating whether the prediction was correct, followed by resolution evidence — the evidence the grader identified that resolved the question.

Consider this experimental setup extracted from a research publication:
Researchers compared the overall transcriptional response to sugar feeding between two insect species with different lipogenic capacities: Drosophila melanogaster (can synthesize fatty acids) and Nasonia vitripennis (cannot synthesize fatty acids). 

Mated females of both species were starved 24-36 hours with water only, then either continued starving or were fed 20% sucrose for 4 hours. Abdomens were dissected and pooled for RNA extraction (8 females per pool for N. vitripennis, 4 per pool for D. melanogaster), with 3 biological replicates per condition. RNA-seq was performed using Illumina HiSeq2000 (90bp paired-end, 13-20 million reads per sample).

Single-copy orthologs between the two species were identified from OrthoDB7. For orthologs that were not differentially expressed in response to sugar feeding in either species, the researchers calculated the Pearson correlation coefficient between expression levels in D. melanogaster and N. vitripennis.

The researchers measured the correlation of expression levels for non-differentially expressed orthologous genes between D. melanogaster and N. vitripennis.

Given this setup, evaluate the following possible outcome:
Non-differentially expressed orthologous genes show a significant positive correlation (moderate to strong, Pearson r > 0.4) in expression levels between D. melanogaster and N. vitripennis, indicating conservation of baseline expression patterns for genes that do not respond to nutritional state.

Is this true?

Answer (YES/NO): YES